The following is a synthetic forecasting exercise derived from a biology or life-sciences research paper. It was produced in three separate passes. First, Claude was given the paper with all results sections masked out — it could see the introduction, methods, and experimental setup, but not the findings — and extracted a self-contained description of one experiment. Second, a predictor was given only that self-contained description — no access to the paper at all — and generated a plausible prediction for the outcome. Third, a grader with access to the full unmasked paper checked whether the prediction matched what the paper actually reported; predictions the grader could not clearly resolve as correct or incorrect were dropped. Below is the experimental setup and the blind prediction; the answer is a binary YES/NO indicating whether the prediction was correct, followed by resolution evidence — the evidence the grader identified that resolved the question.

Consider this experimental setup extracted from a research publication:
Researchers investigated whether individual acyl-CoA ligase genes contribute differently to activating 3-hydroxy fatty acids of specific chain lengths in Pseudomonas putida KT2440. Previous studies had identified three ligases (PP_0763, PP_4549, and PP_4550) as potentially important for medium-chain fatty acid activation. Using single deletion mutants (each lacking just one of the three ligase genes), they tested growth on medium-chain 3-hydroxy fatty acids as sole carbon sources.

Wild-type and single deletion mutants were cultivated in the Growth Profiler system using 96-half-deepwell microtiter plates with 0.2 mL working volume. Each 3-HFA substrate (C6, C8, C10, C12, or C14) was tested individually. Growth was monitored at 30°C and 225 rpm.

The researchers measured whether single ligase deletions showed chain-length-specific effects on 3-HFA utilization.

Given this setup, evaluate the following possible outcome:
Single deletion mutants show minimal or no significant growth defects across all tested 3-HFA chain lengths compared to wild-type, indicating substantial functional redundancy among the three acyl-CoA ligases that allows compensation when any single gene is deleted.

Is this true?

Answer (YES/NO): NO